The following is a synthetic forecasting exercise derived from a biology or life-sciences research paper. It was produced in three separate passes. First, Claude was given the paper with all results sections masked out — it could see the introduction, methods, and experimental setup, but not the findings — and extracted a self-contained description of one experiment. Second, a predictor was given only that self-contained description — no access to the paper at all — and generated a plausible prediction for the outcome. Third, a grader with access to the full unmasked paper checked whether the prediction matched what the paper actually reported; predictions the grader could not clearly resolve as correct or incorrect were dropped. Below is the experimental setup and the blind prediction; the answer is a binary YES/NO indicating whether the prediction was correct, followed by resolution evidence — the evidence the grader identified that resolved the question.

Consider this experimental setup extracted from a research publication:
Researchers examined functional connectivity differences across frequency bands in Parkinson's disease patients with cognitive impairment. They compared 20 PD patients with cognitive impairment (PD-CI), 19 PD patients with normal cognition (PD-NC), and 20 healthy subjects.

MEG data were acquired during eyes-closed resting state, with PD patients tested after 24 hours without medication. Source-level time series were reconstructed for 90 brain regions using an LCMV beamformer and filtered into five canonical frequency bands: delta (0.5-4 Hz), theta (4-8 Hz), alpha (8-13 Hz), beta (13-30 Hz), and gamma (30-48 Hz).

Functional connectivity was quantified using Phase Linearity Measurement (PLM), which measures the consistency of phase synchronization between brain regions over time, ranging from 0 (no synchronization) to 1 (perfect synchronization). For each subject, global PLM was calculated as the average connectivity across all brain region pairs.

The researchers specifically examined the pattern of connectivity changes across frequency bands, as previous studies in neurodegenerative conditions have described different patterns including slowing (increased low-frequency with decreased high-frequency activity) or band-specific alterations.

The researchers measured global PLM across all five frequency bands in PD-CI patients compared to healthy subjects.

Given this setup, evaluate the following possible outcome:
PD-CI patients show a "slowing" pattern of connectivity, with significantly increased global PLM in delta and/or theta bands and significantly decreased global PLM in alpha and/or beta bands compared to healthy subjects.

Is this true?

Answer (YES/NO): NO